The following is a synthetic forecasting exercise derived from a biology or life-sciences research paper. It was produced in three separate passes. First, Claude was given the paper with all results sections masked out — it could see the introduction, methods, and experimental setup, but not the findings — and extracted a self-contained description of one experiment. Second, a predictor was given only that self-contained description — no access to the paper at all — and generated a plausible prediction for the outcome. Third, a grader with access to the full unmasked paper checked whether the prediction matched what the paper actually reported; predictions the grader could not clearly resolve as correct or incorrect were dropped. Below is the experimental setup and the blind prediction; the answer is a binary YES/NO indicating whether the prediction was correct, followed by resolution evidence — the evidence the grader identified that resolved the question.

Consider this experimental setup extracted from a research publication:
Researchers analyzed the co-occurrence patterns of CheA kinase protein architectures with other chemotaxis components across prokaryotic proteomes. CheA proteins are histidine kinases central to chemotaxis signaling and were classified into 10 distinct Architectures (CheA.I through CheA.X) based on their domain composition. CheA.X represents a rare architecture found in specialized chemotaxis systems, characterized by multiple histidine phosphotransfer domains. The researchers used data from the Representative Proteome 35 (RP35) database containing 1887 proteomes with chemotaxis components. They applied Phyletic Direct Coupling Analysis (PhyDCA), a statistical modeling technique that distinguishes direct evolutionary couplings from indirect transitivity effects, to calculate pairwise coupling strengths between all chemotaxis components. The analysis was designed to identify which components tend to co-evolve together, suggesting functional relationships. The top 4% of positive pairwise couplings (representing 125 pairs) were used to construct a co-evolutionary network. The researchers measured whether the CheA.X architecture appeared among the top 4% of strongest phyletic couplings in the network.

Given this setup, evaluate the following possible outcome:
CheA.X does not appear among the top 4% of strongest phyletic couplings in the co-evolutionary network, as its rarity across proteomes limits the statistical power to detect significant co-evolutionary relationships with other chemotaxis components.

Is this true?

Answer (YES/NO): YES